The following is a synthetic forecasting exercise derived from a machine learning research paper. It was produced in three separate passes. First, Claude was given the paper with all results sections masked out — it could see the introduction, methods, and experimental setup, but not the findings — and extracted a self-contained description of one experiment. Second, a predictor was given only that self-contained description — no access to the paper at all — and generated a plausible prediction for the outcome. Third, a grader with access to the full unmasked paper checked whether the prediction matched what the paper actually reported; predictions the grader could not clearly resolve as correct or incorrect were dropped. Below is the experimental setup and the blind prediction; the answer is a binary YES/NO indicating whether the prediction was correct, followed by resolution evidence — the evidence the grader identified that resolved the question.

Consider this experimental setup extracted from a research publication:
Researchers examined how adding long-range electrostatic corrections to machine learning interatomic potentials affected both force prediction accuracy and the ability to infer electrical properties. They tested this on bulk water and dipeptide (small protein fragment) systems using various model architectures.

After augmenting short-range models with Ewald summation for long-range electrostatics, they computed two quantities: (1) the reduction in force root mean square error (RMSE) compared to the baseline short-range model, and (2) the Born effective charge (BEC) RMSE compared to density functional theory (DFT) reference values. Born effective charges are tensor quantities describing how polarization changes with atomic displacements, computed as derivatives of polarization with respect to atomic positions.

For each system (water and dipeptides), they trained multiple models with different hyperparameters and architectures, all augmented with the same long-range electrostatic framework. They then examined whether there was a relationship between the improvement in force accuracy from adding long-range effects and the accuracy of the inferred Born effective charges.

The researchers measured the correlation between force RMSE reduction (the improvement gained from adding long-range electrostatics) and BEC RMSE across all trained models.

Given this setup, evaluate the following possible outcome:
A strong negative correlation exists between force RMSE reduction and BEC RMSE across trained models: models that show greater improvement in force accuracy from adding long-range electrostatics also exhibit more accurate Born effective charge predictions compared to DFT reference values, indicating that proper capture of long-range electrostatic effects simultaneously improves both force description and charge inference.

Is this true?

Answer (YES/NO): NO